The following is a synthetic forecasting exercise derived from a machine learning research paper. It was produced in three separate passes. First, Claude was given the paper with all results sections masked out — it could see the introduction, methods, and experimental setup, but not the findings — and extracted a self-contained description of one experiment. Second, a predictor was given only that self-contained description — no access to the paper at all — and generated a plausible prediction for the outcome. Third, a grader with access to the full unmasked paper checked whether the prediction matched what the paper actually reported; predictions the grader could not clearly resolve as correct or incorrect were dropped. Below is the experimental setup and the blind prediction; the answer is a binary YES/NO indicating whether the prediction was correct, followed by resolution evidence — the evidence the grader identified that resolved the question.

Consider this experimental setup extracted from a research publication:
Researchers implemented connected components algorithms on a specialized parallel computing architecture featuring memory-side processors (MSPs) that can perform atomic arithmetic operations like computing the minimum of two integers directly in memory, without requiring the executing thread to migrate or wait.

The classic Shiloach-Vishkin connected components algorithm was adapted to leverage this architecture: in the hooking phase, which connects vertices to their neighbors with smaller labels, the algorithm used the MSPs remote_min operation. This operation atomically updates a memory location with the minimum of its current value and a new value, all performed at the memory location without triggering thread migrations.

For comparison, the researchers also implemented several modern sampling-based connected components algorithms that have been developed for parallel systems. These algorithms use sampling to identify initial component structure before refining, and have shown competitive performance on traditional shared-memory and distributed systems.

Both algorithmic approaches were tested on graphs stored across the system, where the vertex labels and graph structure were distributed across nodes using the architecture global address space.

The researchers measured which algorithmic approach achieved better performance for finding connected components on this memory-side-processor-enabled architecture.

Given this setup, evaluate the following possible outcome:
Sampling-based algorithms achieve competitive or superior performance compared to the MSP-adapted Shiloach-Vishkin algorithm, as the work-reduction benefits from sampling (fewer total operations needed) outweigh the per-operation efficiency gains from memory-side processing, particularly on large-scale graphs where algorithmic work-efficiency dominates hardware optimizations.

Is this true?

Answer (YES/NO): NO